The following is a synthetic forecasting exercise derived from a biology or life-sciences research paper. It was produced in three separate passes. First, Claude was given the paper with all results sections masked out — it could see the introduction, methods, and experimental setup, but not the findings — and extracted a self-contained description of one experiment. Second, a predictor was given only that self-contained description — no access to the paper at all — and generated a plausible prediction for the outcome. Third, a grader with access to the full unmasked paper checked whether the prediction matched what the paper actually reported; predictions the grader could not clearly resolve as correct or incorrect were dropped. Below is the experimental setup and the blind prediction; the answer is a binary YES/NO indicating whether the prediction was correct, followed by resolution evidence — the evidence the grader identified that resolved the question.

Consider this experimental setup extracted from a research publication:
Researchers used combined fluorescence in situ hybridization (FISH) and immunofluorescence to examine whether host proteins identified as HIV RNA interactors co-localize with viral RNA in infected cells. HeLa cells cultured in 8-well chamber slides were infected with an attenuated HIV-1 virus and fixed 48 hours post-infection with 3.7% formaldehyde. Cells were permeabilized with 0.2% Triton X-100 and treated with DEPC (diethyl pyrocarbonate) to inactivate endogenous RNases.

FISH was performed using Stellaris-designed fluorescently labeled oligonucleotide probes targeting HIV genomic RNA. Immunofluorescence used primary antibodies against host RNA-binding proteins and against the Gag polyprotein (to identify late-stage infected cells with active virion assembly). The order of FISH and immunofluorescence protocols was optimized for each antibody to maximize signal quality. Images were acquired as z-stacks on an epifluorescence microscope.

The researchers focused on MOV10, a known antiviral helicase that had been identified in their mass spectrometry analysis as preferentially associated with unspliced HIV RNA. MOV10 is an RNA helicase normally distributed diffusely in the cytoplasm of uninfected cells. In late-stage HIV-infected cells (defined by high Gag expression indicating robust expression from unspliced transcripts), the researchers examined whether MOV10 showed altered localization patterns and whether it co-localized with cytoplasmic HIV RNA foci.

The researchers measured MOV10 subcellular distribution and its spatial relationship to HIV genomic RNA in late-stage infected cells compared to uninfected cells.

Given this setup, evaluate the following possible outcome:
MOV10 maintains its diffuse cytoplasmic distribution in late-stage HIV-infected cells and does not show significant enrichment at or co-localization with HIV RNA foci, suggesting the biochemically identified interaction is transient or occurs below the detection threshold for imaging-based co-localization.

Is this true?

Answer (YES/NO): NO